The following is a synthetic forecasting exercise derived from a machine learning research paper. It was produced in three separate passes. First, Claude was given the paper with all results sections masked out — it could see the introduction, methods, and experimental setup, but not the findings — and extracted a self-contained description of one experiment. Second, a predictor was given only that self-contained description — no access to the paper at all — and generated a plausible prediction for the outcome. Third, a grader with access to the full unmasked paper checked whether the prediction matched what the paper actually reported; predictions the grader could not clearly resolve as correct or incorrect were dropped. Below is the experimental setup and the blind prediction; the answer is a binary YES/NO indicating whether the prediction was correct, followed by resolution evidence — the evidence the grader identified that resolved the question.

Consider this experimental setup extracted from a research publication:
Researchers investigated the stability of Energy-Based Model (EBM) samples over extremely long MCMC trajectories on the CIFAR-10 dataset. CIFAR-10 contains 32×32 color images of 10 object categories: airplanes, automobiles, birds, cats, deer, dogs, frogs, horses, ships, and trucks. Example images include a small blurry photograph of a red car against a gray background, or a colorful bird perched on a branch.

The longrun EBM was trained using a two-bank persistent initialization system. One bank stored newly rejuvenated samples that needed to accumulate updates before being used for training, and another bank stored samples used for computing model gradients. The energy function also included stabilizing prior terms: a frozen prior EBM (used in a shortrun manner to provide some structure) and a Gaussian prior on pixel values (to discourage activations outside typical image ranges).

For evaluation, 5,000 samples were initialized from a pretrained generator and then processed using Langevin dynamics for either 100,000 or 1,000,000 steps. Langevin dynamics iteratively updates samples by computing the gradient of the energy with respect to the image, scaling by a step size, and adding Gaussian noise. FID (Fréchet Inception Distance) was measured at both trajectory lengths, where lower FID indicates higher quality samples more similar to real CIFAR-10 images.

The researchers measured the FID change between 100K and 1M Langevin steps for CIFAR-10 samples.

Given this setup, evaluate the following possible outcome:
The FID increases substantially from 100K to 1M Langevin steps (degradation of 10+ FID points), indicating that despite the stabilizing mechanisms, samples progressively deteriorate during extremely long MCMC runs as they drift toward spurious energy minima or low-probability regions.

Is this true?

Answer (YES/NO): NO